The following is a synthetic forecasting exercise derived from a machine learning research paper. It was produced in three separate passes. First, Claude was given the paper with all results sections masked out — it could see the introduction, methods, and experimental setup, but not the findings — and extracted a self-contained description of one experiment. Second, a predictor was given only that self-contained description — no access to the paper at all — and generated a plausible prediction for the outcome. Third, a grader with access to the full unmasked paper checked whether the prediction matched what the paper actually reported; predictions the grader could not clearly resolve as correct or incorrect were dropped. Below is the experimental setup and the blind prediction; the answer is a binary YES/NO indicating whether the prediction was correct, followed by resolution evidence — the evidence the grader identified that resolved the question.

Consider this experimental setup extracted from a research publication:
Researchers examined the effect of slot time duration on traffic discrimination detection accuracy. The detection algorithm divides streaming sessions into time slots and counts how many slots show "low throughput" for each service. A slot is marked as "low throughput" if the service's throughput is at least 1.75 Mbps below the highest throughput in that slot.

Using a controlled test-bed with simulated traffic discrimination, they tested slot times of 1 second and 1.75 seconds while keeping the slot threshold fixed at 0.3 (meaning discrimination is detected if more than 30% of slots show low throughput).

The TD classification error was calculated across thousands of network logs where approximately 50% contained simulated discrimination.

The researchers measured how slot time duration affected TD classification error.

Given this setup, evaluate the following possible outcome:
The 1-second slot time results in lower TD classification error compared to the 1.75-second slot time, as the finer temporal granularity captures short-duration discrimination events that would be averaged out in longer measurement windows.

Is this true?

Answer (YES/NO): NO